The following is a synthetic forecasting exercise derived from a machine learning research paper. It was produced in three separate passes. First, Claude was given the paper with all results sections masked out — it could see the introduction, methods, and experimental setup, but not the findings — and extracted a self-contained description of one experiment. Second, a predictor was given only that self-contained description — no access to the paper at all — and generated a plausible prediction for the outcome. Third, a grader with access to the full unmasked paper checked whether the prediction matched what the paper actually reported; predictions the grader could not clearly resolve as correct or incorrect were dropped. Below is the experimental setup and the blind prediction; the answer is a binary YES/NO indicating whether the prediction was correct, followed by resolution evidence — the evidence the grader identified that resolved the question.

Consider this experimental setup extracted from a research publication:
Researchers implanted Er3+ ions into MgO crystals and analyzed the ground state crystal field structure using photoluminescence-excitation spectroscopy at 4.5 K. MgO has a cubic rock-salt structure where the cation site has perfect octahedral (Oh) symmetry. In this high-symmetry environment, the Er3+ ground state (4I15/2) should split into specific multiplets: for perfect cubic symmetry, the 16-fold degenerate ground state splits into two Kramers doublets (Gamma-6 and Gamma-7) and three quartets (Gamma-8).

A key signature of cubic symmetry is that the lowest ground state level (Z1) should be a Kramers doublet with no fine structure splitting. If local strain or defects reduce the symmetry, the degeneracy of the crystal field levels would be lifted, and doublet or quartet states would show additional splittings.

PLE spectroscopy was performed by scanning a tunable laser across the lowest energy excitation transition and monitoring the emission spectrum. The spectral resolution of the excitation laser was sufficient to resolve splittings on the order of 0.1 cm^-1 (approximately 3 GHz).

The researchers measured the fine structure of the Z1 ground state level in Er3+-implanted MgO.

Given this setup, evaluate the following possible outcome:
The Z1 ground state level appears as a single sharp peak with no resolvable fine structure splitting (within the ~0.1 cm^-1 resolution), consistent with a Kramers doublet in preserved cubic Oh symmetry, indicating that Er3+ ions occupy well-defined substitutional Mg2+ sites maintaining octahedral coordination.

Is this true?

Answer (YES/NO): NO